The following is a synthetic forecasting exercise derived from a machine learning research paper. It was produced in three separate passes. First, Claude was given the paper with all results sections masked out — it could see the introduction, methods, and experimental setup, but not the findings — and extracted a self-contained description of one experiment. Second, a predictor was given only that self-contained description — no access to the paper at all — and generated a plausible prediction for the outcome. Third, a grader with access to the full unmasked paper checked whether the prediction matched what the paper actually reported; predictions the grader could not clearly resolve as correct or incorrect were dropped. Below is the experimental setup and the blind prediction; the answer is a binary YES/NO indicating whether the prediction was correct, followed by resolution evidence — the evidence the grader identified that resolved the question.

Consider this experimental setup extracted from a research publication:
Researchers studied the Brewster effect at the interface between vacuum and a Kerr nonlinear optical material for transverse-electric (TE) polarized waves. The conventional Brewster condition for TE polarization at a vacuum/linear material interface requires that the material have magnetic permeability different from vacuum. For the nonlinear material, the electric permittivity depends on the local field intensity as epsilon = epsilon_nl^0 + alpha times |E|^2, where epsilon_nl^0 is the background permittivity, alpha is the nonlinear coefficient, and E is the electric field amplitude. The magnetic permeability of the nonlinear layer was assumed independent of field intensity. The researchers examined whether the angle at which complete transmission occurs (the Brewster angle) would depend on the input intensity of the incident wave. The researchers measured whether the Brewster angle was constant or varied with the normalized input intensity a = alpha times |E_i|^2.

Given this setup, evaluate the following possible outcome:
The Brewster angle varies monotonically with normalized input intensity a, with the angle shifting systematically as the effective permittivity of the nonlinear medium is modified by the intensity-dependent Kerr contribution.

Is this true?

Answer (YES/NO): YES